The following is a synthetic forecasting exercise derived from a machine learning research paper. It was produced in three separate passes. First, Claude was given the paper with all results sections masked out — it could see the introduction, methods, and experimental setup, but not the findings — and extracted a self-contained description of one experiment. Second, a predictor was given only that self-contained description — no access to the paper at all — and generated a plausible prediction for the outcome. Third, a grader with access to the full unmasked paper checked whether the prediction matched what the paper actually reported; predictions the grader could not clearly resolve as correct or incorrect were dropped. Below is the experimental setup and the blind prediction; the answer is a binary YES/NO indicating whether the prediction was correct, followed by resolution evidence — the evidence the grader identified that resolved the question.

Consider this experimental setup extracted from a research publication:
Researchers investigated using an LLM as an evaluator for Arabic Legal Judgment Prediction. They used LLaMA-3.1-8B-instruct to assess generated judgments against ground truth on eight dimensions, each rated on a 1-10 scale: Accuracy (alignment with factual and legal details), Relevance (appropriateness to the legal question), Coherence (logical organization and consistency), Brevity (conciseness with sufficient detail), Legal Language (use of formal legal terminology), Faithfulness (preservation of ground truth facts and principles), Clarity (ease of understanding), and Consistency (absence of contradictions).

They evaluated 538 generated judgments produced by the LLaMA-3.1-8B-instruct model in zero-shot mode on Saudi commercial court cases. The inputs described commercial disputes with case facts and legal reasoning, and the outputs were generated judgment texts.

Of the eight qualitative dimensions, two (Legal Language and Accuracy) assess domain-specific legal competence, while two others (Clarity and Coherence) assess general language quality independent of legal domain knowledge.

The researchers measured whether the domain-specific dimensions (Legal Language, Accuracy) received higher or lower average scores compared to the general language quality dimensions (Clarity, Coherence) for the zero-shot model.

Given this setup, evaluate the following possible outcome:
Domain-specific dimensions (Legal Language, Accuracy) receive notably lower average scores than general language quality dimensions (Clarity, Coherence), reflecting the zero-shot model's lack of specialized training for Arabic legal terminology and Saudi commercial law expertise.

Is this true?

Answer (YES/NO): NO